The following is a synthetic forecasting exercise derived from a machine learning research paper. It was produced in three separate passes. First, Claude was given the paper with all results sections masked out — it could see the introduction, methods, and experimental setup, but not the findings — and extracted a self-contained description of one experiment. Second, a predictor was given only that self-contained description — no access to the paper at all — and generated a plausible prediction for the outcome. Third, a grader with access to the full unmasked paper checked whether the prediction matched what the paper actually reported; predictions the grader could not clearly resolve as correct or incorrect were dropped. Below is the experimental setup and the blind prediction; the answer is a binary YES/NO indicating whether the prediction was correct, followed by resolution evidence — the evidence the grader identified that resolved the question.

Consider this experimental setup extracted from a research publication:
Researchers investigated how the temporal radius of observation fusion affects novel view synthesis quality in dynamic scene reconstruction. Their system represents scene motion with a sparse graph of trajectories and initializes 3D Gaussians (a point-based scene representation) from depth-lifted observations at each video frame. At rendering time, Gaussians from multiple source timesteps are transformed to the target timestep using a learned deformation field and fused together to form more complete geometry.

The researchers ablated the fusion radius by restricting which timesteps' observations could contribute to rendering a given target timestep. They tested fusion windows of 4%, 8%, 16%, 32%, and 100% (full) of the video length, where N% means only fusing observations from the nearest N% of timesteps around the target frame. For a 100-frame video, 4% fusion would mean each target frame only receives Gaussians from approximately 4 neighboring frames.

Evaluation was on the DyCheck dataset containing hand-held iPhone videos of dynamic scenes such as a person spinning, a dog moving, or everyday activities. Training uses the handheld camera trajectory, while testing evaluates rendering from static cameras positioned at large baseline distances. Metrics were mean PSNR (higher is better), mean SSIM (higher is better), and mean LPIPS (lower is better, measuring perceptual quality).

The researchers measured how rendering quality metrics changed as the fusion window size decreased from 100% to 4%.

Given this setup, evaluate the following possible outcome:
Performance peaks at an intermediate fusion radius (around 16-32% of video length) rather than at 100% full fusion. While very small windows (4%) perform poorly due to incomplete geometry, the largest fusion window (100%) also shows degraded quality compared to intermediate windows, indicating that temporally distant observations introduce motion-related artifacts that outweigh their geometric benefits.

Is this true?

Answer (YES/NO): NO